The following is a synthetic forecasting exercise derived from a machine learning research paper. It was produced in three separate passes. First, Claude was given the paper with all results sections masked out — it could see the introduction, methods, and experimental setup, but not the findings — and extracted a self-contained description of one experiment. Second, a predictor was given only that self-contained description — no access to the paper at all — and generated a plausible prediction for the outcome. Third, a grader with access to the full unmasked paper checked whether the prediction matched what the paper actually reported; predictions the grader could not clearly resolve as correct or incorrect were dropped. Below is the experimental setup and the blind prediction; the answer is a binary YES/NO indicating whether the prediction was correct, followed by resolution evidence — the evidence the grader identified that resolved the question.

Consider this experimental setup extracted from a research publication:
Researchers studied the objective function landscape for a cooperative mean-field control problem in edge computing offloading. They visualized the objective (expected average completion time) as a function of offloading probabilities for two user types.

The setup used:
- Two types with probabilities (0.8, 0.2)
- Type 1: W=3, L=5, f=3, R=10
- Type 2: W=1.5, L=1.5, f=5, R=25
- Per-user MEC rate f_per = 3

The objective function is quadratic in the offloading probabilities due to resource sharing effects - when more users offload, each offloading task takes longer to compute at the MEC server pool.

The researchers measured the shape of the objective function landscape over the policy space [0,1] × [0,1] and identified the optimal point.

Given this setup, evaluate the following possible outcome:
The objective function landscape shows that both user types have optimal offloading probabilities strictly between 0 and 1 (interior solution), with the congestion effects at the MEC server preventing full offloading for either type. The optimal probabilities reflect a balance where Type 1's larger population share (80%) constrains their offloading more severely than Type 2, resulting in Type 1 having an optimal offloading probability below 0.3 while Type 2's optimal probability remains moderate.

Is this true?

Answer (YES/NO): NO